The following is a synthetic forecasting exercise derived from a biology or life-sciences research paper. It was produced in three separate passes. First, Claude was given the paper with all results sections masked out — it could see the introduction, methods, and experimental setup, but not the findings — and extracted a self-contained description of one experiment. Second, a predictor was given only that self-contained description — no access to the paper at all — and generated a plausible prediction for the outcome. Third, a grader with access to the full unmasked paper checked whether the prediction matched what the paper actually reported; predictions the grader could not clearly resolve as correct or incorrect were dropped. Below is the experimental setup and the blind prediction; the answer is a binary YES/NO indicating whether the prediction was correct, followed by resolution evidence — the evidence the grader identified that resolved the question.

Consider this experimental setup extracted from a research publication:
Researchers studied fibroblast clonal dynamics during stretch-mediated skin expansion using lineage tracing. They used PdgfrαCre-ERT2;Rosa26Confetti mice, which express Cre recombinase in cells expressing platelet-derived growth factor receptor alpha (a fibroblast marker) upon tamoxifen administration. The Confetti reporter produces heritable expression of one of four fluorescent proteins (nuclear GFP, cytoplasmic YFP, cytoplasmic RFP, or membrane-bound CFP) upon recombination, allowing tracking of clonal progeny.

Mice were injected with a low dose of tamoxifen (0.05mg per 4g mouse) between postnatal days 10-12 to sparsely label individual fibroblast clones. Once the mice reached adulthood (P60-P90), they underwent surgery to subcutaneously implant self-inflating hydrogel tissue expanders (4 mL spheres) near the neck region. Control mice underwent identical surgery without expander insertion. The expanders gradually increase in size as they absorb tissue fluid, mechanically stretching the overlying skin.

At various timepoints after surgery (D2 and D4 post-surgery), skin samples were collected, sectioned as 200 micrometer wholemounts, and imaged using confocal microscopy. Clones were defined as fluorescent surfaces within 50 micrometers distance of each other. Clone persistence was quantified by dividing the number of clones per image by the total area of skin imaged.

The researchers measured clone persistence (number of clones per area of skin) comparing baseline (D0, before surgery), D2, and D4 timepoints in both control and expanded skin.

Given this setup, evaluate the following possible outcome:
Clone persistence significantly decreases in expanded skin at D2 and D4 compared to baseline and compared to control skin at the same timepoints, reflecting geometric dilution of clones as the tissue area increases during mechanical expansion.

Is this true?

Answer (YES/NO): NO